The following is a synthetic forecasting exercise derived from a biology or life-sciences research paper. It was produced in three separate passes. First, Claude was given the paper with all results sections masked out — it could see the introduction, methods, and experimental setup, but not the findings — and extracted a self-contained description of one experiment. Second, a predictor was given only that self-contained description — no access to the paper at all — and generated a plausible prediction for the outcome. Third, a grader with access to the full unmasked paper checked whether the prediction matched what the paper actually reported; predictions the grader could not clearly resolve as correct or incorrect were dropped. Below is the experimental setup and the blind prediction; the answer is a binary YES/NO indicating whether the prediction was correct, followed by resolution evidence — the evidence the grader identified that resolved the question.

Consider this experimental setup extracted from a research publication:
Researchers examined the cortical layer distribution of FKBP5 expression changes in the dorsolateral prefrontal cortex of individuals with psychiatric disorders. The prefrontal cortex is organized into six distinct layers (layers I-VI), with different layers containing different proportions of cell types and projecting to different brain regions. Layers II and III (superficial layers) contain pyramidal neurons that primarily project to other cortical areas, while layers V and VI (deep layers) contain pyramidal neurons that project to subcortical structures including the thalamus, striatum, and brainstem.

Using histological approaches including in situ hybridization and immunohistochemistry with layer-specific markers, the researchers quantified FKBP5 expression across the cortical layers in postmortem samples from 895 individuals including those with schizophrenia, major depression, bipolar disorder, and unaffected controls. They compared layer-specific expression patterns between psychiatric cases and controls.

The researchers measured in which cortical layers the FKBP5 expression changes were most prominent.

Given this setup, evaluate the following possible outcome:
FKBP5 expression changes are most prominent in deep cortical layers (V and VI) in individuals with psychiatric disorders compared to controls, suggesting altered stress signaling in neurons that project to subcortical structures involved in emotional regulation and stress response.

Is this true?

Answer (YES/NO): NO